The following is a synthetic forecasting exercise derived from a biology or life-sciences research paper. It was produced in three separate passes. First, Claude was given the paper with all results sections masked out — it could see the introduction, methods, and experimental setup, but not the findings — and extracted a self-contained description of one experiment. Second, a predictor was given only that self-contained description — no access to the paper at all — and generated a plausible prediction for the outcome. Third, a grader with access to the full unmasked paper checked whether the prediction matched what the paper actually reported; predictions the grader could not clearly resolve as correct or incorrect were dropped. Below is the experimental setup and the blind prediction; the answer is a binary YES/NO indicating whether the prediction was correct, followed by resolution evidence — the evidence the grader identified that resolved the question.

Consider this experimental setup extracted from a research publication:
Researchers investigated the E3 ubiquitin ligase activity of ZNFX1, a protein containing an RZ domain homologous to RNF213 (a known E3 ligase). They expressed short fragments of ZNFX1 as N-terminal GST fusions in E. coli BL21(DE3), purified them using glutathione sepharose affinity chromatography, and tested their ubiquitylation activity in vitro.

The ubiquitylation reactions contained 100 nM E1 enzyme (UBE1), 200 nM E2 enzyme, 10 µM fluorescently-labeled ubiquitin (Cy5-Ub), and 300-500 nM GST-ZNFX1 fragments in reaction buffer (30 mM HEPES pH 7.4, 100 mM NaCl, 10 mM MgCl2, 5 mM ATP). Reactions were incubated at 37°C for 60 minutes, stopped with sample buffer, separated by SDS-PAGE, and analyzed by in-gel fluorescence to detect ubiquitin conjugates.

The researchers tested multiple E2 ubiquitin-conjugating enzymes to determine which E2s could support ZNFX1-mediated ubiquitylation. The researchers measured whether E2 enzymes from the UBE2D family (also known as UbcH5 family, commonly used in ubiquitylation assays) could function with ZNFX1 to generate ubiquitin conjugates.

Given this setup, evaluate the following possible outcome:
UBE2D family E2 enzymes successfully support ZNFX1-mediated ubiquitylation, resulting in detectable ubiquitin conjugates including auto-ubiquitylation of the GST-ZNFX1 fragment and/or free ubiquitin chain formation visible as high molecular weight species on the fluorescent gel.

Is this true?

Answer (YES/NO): YES